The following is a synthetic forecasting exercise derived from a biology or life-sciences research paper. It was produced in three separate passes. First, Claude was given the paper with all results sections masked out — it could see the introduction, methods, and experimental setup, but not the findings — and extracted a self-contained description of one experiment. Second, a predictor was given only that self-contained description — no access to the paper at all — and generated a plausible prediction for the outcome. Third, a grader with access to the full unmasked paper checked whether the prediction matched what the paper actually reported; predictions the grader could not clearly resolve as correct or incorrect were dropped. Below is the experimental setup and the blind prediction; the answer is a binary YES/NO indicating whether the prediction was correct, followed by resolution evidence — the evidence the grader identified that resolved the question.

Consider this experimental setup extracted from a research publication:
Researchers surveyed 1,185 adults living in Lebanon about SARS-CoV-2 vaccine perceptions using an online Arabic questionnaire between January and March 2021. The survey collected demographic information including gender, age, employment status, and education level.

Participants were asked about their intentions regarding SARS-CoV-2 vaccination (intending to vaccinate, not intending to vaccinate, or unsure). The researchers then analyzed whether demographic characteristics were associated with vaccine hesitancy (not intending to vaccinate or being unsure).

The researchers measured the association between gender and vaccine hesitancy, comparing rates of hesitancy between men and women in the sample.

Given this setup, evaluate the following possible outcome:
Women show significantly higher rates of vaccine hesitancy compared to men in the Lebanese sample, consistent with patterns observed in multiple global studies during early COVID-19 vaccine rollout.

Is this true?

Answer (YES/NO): YES